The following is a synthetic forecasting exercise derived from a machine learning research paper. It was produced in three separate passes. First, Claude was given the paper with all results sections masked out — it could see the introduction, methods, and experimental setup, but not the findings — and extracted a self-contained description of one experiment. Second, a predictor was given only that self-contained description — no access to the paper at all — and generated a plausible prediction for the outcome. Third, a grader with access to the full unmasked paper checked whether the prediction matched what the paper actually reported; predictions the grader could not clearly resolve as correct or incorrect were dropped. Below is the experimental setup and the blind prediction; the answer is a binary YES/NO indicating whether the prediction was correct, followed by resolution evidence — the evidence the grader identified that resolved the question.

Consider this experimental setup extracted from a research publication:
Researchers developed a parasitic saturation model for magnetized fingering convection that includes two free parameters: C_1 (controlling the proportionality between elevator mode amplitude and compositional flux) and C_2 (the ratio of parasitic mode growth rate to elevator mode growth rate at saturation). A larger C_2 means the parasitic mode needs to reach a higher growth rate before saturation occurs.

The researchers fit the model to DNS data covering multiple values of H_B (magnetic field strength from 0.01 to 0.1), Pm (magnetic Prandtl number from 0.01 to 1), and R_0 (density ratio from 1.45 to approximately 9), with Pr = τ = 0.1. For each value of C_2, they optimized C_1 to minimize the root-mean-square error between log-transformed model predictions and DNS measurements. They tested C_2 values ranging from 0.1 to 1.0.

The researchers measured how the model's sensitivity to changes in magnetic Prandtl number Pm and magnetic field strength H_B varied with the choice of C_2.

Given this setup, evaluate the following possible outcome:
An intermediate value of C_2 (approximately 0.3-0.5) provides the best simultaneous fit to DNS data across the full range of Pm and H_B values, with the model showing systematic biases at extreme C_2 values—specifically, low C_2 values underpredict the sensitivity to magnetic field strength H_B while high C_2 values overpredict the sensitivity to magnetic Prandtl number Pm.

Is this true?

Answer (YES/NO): NO